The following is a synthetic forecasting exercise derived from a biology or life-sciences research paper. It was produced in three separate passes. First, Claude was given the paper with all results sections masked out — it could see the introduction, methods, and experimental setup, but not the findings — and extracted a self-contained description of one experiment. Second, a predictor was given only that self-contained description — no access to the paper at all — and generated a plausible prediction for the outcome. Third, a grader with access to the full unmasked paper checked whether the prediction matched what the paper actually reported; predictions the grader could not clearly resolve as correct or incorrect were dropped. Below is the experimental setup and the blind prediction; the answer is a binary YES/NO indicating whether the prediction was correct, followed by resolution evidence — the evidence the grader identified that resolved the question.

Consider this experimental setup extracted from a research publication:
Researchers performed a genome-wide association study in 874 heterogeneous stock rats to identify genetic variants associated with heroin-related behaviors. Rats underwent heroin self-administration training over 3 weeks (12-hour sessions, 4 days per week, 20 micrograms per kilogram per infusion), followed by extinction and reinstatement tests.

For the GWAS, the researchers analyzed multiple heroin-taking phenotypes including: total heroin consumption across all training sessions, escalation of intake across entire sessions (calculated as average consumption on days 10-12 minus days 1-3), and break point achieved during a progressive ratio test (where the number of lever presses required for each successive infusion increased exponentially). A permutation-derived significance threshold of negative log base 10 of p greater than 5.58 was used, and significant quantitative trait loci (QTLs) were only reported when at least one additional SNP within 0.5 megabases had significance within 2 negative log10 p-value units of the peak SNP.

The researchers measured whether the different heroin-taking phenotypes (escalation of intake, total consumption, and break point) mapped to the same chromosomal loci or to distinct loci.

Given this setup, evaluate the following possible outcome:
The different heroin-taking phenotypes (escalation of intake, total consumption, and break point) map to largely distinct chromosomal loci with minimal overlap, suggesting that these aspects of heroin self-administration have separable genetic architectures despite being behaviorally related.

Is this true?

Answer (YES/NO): YES